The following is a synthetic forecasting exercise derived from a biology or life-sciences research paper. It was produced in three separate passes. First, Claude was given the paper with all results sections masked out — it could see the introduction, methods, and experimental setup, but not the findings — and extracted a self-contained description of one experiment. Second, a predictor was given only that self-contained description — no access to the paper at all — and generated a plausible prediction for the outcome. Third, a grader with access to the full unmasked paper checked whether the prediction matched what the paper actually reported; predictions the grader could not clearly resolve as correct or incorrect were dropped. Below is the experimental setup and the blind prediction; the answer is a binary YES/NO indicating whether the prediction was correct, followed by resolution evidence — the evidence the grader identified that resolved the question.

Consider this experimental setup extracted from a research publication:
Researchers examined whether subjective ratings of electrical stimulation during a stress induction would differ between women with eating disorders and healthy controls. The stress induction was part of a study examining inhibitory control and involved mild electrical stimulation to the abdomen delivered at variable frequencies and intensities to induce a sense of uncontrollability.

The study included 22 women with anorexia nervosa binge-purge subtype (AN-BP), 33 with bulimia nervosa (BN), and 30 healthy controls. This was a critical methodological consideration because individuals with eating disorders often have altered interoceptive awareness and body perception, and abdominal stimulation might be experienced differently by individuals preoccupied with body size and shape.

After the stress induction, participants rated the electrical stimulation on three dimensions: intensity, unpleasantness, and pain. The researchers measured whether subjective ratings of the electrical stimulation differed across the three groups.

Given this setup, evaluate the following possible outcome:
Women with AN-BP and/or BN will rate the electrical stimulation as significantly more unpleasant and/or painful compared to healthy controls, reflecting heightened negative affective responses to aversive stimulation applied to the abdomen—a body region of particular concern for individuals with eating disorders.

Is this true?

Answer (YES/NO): NO